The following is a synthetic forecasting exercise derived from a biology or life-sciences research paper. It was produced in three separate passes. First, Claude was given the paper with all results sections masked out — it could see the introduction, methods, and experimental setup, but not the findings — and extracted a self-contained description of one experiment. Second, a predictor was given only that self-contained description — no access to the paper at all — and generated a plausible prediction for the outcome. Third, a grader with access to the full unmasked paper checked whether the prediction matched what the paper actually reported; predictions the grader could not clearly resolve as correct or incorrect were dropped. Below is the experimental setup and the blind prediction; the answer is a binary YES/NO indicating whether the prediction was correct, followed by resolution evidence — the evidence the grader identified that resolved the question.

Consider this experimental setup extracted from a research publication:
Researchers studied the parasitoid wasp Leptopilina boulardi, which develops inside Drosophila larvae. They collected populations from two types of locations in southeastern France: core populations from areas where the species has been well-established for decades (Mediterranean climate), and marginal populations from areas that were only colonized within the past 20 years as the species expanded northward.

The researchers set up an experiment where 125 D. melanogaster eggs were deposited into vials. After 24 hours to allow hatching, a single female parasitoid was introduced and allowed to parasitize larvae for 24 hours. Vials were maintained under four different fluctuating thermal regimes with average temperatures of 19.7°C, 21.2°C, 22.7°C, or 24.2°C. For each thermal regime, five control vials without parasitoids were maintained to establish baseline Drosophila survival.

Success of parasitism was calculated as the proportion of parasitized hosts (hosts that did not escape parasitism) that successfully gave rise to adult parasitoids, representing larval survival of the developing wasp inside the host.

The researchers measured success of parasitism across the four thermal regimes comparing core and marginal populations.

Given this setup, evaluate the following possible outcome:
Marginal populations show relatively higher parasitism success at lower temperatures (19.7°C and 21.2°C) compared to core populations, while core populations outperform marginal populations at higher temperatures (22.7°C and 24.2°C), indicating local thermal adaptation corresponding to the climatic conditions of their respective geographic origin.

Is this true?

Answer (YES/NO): NO